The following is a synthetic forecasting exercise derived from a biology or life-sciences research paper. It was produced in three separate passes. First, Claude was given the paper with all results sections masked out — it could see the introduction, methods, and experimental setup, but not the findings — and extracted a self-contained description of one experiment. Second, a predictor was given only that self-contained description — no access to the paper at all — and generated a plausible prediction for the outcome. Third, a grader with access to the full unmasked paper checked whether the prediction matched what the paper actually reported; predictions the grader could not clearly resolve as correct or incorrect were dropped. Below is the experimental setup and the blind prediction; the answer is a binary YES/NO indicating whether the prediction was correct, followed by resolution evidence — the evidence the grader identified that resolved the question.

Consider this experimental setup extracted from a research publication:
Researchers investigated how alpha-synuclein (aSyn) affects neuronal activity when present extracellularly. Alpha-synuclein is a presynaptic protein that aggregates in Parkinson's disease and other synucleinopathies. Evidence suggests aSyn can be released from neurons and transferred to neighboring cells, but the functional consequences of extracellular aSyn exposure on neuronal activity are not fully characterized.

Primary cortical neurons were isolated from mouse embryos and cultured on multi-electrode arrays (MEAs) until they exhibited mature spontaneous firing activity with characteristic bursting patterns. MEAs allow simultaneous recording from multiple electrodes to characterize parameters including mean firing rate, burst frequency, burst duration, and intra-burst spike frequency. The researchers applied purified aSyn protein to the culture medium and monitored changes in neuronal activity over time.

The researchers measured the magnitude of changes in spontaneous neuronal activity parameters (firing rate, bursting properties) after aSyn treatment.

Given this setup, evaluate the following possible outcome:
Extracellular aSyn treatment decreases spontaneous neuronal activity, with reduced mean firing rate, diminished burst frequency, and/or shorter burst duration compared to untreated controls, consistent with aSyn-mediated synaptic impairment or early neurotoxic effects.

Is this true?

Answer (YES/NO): NO